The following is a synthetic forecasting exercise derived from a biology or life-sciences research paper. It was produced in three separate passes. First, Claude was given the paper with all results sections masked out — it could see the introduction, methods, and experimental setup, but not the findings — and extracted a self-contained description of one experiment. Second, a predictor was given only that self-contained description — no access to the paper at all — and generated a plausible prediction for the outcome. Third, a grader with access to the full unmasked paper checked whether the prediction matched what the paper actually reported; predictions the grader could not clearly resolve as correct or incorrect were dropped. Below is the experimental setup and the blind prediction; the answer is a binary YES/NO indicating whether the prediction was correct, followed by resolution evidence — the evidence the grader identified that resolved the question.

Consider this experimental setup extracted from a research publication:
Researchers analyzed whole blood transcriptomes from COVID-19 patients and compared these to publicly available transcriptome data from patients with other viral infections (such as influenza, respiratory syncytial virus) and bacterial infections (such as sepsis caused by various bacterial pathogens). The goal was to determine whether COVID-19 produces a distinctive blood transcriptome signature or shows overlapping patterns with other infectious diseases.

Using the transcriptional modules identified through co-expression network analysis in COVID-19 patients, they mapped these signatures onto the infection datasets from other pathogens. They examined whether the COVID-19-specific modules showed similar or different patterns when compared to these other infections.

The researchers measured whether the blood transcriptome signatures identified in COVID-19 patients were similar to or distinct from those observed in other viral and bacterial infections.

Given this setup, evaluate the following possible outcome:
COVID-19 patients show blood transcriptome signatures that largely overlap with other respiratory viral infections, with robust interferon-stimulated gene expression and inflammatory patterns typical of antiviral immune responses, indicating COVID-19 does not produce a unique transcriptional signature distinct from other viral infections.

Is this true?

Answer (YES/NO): NO